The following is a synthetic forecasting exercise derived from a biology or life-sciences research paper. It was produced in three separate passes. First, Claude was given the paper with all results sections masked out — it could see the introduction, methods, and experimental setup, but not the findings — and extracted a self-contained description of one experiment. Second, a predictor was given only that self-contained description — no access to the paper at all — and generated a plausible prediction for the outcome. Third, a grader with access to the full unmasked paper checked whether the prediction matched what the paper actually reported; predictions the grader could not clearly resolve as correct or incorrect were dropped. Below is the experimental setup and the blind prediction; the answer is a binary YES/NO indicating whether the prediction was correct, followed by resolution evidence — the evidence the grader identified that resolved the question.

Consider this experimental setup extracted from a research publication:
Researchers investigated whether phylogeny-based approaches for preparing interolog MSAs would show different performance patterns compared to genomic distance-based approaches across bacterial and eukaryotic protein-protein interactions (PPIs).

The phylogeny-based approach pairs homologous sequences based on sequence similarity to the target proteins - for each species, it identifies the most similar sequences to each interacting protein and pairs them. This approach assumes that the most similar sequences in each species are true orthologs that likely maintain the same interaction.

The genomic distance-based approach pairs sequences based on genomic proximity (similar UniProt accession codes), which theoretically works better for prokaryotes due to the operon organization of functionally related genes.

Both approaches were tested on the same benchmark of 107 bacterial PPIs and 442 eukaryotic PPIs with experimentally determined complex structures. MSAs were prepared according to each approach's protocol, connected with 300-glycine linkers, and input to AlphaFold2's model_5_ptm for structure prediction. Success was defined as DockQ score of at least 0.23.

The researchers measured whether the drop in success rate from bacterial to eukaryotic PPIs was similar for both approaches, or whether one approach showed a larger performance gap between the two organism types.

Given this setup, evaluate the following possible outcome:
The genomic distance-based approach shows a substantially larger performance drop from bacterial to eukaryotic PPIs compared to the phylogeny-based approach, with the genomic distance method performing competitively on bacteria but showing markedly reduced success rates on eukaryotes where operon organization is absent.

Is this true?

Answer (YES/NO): NO